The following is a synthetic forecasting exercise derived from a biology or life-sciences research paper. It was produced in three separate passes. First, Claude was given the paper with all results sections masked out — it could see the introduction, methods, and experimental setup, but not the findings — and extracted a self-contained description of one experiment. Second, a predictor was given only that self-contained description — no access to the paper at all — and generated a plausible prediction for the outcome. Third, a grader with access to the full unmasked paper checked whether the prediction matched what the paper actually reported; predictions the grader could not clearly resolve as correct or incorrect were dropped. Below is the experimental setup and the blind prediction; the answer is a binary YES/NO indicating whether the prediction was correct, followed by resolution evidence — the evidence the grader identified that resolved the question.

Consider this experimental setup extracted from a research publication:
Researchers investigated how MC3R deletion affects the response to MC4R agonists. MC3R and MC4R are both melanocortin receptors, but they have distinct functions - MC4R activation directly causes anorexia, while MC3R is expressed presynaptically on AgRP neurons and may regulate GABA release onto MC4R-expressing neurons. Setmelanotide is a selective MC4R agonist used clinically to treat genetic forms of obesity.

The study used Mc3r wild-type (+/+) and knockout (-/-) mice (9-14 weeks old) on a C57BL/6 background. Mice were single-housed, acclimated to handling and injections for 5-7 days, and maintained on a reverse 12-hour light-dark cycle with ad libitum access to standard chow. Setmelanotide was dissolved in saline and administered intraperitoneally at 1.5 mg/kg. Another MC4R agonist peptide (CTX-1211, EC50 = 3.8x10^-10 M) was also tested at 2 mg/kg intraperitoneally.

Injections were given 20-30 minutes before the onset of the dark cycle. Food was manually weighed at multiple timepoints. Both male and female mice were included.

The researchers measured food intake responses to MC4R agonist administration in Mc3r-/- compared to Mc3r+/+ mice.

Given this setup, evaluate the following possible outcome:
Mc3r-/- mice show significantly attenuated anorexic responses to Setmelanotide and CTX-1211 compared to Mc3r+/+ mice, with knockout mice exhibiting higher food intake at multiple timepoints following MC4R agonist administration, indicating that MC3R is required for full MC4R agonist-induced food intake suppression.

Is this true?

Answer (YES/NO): NO